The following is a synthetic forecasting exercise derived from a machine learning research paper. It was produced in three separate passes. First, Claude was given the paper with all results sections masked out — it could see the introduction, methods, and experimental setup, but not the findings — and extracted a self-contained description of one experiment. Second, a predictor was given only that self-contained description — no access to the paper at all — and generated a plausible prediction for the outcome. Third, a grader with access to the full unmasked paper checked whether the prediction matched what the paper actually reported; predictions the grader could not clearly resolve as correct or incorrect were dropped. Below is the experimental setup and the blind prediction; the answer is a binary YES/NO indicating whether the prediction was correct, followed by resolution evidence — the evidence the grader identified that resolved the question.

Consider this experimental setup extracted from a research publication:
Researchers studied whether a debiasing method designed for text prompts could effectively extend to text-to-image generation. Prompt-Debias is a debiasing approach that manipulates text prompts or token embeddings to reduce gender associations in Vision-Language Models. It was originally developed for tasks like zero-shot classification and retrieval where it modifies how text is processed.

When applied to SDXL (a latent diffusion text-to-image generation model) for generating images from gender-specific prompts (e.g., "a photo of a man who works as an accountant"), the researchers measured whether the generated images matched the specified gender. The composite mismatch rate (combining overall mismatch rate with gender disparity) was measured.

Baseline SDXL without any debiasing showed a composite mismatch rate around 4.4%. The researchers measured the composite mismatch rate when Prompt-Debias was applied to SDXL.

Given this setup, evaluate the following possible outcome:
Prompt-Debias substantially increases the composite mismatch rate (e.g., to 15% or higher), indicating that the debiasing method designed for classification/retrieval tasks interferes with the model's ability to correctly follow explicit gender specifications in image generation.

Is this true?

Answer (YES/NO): YES